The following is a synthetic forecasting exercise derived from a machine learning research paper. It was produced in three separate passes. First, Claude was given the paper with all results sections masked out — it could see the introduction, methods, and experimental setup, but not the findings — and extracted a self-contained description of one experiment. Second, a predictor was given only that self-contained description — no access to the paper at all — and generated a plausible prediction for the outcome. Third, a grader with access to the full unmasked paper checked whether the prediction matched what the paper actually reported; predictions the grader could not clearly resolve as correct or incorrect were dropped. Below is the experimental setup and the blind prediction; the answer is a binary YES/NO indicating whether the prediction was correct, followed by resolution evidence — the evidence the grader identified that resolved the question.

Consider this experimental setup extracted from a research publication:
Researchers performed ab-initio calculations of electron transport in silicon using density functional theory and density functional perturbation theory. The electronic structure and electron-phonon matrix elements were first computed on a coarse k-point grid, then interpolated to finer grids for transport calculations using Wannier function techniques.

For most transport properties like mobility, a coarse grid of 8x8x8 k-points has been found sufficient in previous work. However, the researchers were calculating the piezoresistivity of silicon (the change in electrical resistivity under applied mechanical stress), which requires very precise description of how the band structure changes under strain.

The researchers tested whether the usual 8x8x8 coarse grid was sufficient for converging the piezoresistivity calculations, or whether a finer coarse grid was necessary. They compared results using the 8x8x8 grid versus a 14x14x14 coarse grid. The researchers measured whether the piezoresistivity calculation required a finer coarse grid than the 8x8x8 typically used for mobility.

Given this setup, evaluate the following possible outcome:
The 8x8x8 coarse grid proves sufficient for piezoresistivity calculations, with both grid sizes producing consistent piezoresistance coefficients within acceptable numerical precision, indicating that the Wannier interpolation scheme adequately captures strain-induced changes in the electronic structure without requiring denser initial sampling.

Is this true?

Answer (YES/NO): NO